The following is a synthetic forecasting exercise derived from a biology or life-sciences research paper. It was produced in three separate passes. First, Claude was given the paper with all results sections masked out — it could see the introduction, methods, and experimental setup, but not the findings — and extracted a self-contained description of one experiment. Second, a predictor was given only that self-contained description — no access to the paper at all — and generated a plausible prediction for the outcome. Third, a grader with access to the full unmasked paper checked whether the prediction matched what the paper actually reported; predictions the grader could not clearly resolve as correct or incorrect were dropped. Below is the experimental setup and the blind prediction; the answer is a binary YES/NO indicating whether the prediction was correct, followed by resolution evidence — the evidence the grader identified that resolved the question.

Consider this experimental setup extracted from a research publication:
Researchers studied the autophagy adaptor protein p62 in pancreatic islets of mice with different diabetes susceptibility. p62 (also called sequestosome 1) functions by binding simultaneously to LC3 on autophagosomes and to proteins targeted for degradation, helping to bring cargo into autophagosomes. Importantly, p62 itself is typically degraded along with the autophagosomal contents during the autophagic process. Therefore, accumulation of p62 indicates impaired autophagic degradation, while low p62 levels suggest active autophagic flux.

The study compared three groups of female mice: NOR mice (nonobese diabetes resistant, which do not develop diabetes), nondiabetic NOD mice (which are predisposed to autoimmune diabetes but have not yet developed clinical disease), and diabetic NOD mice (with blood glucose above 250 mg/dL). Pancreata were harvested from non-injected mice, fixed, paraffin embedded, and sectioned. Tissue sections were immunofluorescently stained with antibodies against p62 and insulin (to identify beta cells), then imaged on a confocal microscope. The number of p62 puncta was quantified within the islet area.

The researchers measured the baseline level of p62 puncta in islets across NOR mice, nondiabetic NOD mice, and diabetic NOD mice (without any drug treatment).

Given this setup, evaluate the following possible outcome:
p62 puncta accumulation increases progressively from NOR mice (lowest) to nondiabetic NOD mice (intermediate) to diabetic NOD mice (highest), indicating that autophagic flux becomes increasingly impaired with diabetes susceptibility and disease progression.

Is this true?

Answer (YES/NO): NO